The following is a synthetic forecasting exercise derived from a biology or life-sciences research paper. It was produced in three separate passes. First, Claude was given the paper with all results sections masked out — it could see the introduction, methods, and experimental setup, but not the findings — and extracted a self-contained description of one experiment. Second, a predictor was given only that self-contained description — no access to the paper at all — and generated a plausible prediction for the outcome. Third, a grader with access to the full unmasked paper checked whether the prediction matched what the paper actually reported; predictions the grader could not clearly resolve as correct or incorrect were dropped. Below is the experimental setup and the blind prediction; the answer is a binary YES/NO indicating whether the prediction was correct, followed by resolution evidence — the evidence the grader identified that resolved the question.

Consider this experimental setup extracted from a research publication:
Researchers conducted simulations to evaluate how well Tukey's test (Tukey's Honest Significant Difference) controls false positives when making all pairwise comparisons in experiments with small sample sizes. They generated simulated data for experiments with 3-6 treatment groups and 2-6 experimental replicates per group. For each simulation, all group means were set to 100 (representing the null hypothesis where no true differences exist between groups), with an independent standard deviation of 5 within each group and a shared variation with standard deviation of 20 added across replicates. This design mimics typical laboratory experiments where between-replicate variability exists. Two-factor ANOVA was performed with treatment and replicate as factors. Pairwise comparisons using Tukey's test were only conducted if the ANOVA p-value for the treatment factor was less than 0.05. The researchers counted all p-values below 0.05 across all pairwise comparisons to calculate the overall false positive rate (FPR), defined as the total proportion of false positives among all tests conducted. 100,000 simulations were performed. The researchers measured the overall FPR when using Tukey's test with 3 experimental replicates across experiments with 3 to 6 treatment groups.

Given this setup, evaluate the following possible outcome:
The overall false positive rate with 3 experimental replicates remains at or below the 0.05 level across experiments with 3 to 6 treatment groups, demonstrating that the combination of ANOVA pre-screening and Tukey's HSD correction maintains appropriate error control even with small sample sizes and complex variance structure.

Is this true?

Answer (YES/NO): NO